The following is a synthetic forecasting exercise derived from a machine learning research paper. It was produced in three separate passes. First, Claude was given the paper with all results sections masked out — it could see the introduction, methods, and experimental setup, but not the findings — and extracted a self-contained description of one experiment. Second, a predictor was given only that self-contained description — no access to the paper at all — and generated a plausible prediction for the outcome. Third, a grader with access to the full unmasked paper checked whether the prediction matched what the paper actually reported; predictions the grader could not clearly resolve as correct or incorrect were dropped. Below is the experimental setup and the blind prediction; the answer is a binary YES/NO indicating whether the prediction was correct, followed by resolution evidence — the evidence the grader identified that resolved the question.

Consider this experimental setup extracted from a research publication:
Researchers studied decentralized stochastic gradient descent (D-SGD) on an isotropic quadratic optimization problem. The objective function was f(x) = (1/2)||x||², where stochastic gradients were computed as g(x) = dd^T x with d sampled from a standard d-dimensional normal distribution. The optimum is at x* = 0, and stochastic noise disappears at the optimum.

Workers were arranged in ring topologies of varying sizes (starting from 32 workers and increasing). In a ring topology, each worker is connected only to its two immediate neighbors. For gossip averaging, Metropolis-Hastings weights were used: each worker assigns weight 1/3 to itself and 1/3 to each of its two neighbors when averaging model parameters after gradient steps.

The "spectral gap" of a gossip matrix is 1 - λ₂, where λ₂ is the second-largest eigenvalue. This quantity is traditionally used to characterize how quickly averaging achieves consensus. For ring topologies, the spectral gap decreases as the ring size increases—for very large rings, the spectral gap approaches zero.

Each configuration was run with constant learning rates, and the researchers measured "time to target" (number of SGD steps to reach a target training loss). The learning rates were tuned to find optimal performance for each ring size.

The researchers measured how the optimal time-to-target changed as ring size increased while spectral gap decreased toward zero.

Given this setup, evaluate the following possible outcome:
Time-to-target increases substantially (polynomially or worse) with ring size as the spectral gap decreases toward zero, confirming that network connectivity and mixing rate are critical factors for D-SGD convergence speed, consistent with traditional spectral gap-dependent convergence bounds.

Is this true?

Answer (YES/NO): NO